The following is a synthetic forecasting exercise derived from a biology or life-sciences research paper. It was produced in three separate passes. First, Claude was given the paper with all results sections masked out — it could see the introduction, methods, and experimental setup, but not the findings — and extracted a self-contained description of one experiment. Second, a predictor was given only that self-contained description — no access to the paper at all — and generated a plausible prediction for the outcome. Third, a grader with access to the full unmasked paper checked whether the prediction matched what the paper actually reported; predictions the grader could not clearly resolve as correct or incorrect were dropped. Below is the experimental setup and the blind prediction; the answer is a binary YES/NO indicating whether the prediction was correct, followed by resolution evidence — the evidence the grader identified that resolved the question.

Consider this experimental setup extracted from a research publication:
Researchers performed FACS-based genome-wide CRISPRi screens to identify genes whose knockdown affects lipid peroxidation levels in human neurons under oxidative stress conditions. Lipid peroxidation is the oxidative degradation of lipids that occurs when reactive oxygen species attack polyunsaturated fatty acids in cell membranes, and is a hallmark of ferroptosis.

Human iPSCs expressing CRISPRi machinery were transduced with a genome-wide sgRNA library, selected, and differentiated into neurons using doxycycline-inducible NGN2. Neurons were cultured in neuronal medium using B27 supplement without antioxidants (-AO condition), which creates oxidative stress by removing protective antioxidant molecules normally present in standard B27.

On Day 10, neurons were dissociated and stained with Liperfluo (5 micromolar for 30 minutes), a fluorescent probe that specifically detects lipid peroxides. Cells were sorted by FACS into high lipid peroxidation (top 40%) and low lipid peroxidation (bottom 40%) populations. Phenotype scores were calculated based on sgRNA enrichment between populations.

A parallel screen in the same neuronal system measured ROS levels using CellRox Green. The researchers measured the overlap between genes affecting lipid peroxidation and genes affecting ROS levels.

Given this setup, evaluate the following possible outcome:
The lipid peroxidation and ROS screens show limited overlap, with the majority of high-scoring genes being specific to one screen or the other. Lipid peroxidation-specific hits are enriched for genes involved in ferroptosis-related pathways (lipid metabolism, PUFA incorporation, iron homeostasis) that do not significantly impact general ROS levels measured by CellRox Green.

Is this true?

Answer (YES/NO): NO